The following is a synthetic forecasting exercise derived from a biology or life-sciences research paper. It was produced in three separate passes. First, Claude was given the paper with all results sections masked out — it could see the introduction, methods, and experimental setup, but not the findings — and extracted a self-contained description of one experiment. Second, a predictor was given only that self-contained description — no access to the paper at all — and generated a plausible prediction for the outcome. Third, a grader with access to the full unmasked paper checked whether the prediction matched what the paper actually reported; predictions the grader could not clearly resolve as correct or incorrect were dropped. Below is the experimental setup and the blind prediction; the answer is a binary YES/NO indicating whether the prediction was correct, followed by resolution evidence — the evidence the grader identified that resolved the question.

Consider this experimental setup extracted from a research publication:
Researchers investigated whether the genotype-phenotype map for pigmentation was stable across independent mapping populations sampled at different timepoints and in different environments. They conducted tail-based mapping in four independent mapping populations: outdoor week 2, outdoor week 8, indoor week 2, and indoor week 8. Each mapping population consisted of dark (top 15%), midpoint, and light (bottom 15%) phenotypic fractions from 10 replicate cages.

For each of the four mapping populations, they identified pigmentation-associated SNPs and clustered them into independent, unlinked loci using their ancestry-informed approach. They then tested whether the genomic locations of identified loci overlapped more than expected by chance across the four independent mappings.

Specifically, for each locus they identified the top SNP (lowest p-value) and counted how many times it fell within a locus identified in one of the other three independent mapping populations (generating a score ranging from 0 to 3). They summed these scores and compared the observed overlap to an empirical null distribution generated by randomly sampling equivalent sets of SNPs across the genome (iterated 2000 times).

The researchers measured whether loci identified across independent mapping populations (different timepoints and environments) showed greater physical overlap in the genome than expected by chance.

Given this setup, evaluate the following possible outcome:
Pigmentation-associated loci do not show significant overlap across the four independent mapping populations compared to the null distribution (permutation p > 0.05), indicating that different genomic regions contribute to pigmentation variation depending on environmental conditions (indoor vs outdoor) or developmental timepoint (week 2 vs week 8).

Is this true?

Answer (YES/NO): NO